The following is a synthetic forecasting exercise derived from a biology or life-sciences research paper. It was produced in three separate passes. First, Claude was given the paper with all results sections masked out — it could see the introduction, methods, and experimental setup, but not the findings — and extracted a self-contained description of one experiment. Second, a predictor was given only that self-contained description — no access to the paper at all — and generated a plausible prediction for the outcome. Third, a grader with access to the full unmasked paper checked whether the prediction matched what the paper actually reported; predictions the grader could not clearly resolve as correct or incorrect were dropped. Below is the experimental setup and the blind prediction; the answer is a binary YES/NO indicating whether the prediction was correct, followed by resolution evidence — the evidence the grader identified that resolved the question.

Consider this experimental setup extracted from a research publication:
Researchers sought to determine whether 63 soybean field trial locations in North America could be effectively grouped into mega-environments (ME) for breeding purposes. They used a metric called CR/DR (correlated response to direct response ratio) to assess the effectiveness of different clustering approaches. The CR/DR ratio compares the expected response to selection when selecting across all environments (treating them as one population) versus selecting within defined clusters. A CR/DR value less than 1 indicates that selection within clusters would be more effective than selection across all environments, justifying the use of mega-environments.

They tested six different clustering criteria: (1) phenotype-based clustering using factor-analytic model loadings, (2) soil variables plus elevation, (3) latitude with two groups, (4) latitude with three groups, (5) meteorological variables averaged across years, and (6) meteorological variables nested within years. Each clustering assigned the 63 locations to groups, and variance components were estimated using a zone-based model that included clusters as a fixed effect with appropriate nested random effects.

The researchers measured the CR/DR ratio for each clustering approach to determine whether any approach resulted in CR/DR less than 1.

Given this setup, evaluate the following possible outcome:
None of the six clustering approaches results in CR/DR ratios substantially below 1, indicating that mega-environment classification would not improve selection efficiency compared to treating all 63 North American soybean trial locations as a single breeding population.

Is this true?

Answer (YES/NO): NO